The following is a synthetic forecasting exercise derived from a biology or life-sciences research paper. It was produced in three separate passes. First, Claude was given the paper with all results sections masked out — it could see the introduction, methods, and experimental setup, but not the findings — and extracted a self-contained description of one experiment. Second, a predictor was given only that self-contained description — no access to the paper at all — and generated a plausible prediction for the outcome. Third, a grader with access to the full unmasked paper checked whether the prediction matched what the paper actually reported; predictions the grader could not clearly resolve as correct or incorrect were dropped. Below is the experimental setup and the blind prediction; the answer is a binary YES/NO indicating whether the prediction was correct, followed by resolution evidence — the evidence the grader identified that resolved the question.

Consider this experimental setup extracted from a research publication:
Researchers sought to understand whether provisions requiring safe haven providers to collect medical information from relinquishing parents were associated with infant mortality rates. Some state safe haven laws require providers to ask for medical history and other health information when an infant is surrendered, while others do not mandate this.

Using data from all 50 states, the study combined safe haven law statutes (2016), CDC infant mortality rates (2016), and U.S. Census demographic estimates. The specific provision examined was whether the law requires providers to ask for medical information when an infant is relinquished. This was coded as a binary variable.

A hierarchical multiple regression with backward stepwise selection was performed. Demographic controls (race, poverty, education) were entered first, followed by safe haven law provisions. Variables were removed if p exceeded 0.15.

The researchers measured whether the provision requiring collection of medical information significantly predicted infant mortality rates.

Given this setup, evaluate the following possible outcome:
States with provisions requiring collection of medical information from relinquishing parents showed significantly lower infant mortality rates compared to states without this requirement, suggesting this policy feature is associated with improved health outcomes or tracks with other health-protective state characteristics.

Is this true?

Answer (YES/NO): NO